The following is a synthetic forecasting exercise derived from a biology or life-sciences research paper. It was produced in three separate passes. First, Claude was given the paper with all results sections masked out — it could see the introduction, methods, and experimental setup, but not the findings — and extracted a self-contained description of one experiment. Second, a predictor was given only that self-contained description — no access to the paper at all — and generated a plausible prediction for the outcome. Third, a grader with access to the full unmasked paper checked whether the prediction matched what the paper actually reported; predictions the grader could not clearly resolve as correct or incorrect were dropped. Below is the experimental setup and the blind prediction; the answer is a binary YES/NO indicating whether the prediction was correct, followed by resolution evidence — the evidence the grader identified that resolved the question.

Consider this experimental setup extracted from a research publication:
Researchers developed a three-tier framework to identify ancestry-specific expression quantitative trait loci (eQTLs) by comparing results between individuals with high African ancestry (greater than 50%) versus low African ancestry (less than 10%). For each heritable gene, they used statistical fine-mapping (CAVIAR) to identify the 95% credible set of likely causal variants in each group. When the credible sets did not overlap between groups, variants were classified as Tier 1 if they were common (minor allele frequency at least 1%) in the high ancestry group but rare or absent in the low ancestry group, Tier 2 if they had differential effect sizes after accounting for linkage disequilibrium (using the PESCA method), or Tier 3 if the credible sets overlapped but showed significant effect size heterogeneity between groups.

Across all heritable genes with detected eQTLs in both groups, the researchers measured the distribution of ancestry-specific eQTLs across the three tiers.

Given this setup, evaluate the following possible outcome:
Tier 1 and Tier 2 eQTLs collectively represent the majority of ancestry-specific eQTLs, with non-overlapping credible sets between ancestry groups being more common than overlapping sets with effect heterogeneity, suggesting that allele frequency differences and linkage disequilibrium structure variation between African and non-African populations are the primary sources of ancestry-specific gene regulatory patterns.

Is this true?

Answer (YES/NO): YES